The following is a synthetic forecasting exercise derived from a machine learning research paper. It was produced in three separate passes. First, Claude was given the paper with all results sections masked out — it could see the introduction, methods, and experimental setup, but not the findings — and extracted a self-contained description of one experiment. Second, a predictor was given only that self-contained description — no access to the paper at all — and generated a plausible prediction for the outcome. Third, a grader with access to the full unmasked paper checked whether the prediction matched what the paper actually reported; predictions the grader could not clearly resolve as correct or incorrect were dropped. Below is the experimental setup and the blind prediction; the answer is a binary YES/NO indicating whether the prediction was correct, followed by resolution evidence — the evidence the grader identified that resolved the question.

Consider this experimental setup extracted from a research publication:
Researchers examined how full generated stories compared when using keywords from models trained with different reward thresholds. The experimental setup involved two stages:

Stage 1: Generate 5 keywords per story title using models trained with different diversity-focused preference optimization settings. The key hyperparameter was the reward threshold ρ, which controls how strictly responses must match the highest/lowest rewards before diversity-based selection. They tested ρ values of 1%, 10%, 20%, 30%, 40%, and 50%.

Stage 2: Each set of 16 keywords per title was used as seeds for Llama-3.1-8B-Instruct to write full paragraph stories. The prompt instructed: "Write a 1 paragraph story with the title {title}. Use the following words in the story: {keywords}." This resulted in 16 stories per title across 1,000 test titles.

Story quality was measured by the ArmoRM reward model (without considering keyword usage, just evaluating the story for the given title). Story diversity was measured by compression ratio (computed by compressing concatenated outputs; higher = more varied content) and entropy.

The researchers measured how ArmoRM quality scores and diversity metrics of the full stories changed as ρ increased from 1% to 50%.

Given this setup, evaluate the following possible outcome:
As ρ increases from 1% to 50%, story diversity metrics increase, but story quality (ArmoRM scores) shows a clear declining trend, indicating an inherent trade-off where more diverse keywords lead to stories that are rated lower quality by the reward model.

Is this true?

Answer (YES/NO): YES